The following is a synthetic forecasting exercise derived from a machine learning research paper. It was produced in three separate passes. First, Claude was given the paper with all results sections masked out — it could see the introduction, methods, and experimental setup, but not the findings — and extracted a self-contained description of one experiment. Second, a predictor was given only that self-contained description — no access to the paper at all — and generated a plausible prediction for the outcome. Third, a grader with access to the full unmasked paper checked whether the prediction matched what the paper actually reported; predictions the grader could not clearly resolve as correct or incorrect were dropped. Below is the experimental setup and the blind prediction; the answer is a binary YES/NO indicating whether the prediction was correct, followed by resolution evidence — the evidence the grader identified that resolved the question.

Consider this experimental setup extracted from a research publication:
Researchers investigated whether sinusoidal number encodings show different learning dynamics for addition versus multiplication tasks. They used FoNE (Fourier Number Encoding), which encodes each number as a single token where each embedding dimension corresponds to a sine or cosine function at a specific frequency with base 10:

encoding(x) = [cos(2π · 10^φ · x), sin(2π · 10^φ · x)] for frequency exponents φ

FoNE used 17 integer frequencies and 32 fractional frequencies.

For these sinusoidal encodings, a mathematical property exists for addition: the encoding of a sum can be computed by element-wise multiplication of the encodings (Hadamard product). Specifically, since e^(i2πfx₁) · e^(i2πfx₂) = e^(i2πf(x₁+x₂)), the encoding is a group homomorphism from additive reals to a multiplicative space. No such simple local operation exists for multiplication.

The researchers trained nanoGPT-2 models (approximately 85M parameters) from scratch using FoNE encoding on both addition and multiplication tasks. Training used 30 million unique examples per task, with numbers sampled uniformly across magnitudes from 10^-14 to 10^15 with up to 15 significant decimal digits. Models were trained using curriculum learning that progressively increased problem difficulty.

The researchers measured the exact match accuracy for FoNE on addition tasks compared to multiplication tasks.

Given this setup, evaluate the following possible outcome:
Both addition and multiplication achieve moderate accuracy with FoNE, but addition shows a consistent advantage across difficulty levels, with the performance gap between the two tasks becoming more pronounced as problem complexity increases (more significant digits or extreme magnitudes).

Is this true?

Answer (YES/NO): NO